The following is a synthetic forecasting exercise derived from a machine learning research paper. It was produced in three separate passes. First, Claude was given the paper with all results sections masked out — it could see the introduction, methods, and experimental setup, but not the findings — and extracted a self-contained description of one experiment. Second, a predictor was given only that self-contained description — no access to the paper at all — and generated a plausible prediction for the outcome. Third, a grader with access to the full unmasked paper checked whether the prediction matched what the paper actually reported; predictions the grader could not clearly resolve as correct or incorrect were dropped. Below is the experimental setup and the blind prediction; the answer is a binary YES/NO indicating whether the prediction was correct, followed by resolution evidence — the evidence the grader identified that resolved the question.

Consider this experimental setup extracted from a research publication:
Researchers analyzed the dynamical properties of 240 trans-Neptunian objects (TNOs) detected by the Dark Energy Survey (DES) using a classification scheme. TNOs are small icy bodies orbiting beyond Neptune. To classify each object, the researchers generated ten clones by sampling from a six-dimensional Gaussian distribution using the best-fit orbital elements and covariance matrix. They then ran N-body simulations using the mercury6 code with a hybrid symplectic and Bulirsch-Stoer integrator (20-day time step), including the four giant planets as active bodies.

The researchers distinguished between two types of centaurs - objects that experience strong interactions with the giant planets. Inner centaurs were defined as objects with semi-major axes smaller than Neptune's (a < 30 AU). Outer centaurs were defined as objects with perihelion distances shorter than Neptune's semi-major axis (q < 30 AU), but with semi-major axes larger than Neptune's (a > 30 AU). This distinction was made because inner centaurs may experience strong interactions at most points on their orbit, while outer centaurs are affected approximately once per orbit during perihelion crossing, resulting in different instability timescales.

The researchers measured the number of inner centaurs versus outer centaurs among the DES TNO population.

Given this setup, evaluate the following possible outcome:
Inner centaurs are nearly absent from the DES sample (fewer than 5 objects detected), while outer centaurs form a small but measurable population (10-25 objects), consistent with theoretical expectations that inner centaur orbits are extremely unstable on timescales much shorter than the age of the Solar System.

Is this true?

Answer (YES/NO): YES